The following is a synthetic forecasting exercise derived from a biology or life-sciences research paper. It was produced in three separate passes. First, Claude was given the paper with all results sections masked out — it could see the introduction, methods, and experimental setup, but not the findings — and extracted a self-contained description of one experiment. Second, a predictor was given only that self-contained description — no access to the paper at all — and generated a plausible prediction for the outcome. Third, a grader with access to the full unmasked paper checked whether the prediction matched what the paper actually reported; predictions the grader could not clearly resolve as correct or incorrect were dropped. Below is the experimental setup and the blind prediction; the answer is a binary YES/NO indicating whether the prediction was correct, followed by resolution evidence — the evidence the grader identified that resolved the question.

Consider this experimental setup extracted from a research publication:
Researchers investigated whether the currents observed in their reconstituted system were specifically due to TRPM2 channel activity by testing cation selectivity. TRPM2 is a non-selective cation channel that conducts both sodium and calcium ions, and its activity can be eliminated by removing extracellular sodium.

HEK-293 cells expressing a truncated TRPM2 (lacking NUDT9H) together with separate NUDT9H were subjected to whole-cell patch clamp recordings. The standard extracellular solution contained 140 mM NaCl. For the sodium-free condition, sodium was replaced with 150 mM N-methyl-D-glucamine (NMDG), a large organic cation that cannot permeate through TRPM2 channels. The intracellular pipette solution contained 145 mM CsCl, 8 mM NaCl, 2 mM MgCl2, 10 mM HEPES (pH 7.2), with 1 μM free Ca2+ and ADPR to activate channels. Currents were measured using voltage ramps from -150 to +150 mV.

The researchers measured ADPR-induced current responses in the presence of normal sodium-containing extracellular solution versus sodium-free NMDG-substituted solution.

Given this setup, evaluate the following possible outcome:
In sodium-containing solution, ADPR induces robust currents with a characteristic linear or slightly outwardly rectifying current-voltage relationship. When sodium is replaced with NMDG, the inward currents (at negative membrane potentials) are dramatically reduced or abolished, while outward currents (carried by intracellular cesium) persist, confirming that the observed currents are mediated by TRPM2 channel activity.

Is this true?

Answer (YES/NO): YES